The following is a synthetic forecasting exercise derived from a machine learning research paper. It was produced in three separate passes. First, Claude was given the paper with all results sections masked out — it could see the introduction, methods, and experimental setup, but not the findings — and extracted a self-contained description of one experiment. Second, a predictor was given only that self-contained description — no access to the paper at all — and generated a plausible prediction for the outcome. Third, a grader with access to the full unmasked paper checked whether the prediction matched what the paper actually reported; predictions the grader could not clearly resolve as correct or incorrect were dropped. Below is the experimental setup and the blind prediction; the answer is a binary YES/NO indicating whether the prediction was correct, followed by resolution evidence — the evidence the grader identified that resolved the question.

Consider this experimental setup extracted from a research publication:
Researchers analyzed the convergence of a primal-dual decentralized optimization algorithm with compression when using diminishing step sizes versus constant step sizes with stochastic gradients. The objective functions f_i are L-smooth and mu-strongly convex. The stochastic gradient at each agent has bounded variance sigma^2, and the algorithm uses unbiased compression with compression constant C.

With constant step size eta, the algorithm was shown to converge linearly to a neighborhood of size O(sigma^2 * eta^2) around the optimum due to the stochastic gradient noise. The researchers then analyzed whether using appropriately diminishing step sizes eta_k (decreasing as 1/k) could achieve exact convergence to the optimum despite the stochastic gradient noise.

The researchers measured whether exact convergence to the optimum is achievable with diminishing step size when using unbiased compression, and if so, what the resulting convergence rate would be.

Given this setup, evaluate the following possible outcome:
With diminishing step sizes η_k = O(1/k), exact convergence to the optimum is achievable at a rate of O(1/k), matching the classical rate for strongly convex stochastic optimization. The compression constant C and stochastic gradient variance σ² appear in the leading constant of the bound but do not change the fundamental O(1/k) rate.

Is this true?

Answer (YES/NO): YES